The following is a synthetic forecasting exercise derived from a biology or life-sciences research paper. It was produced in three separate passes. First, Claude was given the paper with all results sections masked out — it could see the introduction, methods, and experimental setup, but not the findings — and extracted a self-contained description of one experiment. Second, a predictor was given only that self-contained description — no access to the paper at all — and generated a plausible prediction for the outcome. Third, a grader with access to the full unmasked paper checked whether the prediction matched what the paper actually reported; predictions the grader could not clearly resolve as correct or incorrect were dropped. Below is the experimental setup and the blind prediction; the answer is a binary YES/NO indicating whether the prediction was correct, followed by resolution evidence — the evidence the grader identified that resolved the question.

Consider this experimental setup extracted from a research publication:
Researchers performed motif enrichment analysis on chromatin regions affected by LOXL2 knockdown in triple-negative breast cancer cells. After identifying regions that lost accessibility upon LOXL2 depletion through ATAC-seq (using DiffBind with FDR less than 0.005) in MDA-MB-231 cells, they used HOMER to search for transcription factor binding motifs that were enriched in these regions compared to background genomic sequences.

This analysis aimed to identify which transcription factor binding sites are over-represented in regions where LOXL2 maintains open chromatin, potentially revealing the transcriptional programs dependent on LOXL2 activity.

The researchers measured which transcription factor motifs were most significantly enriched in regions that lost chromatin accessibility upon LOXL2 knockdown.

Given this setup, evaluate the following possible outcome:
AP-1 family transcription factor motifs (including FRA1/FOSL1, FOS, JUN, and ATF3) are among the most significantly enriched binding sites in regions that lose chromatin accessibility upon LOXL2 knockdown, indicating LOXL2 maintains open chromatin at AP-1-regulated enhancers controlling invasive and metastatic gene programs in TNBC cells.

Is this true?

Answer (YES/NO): NO